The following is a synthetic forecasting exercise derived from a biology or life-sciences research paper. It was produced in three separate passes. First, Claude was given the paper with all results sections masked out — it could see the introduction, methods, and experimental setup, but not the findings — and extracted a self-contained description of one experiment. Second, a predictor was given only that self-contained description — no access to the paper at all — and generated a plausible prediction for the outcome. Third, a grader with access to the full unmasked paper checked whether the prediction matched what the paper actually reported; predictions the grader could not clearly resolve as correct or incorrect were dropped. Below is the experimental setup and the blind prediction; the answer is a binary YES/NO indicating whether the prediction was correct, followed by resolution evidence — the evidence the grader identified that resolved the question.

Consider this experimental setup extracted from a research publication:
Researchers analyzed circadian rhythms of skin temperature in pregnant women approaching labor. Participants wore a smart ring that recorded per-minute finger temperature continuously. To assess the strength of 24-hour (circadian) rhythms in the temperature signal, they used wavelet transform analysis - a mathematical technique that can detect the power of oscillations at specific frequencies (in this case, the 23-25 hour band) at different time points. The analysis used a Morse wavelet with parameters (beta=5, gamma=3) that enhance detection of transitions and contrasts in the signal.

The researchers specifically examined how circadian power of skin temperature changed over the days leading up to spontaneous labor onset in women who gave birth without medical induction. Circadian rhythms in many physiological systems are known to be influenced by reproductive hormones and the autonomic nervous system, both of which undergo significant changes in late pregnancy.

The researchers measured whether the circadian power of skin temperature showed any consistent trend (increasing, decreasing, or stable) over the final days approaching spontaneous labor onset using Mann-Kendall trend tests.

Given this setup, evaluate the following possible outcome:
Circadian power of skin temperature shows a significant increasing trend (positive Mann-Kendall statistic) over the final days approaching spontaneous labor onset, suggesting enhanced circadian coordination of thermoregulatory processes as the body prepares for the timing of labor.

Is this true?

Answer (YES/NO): NO